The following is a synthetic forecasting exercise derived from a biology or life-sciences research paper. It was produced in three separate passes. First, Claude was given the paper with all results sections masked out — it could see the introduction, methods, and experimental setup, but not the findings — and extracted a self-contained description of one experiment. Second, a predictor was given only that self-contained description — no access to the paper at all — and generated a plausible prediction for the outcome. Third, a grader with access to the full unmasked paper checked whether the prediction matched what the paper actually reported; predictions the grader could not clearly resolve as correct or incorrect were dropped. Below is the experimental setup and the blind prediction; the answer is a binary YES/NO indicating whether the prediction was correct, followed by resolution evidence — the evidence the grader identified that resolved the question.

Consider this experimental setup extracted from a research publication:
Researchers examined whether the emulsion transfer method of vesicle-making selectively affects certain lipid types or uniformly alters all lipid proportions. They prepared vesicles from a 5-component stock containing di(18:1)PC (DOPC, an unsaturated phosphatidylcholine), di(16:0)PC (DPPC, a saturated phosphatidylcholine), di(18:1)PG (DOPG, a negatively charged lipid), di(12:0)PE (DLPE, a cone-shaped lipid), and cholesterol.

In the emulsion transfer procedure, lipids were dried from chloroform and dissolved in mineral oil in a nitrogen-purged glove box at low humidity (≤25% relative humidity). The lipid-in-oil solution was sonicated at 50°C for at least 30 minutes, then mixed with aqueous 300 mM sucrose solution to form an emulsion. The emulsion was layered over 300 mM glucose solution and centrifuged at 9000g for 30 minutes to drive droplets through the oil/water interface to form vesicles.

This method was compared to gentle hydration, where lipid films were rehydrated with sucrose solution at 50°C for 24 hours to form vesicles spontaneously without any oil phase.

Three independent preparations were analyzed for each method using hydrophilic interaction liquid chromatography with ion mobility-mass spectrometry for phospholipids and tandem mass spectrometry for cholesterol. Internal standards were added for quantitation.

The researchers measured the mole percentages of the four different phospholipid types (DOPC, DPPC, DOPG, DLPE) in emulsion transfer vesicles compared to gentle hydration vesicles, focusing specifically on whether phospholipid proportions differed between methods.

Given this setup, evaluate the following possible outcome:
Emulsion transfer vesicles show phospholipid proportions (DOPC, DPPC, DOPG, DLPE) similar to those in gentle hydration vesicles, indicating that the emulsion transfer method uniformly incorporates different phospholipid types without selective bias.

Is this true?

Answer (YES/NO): NO